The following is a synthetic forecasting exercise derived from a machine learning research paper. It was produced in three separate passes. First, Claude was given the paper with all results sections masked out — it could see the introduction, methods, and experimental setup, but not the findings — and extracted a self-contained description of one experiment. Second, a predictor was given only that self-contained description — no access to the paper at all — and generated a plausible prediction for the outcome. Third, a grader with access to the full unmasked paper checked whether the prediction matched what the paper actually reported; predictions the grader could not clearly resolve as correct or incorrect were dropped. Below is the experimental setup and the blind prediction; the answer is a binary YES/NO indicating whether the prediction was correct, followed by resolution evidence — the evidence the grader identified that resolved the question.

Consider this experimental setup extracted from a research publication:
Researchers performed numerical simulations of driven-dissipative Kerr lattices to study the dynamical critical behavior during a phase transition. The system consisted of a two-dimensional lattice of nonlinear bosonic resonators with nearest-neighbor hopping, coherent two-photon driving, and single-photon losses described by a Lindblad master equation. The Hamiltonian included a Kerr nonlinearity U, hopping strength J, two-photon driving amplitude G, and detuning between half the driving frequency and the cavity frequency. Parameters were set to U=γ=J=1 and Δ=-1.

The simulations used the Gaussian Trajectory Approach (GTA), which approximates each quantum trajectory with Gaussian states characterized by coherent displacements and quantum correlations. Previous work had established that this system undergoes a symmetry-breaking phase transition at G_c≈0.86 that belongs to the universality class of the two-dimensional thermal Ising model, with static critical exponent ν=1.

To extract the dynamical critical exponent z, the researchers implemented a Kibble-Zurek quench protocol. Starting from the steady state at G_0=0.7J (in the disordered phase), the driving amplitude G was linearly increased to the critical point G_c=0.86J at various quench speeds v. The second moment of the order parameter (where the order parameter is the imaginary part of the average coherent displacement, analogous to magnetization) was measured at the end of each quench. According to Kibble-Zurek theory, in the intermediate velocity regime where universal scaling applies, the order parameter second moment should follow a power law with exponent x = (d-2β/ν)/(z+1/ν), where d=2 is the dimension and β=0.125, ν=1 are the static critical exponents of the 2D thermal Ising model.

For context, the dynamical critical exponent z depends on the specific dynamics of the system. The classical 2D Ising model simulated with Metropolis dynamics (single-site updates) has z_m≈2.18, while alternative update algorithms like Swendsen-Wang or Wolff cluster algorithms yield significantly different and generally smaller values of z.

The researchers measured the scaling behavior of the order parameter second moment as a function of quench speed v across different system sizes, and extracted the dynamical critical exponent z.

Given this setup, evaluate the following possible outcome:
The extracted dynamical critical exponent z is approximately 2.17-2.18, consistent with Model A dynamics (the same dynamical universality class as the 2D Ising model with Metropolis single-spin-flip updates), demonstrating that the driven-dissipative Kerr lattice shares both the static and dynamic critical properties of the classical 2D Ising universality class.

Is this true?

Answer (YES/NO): YES